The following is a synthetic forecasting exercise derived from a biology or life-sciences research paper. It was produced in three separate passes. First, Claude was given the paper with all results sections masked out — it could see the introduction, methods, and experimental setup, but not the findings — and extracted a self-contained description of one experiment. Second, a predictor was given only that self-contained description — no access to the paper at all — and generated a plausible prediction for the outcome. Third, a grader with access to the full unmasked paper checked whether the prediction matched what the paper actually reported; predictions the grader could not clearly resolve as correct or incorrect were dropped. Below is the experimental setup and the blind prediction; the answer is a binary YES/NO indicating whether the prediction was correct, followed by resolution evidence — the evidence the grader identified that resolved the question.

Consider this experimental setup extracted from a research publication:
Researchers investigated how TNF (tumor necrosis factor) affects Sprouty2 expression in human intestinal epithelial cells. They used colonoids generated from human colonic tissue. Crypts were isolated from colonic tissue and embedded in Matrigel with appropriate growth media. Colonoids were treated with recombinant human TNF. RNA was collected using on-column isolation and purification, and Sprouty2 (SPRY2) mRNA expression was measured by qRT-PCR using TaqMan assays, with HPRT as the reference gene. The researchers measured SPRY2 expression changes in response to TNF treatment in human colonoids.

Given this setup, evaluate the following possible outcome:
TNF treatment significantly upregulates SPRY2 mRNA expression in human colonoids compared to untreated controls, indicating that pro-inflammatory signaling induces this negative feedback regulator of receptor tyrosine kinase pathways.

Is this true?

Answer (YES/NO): NO